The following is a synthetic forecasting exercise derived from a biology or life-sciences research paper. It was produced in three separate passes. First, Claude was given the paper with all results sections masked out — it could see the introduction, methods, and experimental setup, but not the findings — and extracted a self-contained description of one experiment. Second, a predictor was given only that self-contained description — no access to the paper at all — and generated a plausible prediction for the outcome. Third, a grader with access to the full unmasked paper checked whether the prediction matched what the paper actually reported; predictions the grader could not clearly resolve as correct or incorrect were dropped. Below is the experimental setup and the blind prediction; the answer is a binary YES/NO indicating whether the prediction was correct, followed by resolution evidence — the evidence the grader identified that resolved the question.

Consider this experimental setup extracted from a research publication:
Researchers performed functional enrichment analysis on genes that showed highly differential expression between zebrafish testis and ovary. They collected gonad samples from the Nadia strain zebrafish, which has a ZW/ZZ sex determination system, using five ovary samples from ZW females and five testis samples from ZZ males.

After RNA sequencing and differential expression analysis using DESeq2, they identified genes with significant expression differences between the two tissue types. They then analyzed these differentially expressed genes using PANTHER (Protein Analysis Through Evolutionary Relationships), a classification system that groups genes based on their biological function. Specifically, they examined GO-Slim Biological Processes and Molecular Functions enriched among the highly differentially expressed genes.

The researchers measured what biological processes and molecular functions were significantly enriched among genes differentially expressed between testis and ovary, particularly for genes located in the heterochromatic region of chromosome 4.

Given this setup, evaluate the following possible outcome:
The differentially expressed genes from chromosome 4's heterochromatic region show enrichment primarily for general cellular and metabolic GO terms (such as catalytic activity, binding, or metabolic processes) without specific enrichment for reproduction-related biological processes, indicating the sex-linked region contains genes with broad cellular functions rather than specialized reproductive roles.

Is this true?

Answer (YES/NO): NO